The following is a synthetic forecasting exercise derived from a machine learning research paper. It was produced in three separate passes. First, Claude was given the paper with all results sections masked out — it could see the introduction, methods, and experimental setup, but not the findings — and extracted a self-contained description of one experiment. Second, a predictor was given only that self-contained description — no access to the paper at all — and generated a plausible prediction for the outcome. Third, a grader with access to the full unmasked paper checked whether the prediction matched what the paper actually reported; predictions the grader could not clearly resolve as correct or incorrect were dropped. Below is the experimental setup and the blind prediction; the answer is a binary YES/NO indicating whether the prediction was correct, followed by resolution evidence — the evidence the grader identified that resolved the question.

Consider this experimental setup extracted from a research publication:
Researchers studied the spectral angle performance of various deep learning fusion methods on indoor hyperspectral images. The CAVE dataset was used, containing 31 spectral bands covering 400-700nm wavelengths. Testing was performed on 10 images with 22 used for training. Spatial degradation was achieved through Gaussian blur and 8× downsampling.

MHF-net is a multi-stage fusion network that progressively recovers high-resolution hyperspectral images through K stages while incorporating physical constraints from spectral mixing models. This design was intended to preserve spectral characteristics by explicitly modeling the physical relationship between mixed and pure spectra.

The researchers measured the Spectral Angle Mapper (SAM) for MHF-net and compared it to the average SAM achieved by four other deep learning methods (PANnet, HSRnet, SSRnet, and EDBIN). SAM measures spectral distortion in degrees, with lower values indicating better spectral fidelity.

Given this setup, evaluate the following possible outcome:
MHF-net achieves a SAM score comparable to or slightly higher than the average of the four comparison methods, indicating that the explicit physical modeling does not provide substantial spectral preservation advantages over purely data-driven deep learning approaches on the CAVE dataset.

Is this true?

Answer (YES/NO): NO